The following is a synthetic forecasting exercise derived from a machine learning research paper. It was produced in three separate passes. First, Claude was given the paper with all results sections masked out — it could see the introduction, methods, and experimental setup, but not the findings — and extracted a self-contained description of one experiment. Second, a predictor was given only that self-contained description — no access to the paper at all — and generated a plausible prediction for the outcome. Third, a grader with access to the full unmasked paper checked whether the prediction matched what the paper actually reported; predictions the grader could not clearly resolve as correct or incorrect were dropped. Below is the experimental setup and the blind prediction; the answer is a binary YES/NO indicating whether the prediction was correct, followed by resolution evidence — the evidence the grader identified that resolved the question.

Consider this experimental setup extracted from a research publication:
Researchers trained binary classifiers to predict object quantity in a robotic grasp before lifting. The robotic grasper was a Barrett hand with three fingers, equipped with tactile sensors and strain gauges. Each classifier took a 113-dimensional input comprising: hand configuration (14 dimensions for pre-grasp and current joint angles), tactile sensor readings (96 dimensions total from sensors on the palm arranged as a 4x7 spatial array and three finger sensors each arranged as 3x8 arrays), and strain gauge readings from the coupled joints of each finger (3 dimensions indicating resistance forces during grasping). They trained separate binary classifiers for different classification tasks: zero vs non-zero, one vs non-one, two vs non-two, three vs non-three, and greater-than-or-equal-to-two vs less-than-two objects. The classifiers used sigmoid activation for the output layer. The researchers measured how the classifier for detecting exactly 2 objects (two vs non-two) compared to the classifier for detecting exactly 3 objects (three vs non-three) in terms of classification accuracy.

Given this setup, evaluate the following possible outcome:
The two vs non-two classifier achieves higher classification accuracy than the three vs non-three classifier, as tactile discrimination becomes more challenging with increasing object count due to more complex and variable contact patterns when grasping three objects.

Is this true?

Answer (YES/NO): YES